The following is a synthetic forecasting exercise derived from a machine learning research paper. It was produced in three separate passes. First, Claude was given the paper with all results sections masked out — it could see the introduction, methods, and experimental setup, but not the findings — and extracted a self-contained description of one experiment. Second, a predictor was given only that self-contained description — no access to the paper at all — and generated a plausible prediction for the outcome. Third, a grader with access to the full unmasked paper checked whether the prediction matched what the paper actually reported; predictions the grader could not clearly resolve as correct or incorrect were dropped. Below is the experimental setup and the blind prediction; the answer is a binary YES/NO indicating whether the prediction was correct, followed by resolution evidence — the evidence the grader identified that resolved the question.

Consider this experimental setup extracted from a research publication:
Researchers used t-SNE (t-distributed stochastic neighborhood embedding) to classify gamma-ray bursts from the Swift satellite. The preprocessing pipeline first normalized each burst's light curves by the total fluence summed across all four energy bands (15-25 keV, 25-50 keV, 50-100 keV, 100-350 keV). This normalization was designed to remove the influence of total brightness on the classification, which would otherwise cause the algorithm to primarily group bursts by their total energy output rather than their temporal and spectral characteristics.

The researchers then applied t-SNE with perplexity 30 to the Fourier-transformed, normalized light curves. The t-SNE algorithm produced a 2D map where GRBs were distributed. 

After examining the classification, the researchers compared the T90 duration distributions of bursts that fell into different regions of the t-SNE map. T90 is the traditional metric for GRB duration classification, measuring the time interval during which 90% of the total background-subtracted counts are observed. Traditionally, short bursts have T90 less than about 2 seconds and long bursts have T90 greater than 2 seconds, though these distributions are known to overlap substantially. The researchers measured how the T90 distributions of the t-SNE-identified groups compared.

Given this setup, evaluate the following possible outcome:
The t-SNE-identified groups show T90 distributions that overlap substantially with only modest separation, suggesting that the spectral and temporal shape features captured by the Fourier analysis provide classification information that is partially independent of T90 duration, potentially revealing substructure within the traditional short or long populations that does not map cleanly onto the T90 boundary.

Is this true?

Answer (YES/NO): NO